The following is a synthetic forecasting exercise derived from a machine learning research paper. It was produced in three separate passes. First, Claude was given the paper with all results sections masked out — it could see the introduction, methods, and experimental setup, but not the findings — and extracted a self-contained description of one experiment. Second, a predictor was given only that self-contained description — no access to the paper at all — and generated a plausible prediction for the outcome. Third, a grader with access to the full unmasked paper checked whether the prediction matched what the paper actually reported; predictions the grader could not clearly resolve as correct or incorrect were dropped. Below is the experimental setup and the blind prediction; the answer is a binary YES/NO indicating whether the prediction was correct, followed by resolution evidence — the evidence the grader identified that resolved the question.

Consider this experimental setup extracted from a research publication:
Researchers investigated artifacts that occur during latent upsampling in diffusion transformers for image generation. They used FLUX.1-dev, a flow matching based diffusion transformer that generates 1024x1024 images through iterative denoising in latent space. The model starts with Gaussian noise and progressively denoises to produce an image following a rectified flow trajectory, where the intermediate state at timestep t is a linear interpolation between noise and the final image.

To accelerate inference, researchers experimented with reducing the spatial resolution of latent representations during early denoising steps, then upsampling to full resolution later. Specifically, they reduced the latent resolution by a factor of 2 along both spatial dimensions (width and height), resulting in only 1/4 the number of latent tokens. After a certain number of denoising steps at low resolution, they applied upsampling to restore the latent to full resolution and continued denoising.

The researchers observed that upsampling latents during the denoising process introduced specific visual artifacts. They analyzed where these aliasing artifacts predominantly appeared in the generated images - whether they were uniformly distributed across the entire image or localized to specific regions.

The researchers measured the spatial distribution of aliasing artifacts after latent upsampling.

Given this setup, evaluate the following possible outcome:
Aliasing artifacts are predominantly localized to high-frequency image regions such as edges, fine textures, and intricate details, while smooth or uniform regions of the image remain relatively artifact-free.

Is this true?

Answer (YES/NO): YES